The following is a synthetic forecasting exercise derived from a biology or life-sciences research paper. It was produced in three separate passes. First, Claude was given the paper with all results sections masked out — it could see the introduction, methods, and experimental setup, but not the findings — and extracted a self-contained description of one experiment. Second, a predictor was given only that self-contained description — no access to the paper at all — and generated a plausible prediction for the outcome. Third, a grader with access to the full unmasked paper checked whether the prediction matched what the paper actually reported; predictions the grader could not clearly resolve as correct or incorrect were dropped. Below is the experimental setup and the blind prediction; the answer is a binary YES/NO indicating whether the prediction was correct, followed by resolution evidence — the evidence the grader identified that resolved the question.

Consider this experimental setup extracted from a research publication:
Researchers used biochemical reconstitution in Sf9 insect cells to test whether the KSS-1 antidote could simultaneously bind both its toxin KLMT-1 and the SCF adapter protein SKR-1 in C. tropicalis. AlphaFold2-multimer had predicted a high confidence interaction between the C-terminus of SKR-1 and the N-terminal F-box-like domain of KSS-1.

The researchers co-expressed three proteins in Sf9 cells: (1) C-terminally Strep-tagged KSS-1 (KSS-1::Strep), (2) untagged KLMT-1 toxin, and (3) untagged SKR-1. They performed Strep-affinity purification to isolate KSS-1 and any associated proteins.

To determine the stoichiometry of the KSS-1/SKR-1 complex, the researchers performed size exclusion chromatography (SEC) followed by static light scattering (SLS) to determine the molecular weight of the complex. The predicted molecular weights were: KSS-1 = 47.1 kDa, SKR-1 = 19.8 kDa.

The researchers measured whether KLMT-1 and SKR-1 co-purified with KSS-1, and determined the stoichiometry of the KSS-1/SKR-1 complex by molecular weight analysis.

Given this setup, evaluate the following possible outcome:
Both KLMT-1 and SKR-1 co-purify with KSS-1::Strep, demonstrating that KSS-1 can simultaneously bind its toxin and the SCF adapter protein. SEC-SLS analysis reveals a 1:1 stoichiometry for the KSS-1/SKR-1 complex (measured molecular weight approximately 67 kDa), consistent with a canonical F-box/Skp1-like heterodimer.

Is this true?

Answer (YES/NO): YES